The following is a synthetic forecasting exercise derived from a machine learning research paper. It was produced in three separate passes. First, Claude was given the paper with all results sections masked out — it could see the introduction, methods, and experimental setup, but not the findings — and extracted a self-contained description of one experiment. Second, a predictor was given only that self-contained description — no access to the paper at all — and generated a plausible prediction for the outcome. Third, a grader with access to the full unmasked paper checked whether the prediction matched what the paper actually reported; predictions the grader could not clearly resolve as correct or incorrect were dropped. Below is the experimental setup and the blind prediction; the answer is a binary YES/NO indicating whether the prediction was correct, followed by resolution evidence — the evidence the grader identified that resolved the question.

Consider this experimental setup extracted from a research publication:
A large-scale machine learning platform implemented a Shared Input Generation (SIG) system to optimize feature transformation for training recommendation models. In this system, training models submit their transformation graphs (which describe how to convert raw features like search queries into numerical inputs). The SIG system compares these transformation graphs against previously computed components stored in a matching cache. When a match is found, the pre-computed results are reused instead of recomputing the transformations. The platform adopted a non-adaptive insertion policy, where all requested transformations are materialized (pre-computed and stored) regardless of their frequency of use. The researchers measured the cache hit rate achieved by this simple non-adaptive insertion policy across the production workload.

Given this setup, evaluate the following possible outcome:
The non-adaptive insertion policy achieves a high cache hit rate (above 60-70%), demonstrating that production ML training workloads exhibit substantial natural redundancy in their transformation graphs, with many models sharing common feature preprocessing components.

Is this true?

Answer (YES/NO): YES